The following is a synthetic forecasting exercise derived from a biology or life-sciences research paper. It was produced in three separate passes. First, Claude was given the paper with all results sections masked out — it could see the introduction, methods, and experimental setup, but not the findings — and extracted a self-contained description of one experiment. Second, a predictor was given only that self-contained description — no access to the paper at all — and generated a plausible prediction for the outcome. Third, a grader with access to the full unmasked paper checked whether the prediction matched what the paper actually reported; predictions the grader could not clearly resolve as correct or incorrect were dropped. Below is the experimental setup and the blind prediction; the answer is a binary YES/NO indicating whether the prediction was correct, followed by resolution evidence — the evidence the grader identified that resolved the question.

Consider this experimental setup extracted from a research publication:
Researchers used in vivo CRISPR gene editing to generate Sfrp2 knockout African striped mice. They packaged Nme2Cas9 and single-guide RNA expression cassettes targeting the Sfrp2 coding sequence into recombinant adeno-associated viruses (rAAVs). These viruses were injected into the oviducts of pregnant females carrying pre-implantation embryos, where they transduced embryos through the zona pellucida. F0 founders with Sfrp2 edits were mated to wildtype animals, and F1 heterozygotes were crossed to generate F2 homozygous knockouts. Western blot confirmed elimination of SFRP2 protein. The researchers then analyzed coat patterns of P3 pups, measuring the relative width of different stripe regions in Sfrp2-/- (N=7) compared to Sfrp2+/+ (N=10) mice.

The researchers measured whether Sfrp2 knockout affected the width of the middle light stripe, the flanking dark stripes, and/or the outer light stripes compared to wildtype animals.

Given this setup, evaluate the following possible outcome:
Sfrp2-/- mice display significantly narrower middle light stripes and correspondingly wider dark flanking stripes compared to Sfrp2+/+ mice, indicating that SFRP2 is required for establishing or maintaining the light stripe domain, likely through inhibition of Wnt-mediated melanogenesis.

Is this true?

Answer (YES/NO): NO